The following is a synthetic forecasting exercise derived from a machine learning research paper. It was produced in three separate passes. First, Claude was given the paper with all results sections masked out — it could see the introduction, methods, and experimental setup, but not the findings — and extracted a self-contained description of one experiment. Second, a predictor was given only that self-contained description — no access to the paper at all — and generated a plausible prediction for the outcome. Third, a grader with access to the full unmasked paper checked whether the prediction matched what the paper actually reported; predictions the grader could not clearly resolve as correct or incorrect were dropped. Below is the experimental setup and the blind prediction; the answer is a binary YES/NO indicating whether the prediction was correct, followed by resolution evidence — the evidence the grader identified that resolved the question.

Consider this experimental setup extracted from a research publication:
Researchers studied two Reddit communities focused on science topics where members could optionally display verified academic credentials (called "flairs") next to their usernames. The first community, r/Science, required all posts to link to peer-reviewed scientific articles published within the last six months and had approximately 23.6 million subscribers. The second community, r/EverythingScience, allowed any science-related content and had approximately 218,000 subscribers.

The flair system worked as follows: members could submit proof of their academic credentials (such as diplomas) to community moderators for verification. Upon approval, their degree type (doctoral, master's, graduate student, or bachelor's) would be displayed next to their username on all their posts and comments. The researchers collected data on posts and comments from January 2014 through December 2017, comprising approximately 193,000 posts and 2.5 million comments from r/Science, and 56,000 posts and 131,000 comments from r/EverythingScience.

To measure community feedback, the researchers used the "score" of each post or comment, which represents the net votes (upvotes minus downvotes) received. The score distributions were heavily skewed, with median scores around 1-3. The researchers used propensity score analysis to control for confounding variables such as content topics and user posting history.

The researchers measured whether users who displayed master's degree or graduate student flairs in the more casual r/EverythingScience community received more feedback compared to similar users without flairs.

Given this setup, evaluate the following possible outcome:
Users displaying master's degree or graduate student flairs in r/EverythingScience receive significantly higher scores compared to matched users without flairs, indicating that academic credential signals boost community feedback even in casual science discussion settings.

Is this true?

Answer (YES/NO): NO